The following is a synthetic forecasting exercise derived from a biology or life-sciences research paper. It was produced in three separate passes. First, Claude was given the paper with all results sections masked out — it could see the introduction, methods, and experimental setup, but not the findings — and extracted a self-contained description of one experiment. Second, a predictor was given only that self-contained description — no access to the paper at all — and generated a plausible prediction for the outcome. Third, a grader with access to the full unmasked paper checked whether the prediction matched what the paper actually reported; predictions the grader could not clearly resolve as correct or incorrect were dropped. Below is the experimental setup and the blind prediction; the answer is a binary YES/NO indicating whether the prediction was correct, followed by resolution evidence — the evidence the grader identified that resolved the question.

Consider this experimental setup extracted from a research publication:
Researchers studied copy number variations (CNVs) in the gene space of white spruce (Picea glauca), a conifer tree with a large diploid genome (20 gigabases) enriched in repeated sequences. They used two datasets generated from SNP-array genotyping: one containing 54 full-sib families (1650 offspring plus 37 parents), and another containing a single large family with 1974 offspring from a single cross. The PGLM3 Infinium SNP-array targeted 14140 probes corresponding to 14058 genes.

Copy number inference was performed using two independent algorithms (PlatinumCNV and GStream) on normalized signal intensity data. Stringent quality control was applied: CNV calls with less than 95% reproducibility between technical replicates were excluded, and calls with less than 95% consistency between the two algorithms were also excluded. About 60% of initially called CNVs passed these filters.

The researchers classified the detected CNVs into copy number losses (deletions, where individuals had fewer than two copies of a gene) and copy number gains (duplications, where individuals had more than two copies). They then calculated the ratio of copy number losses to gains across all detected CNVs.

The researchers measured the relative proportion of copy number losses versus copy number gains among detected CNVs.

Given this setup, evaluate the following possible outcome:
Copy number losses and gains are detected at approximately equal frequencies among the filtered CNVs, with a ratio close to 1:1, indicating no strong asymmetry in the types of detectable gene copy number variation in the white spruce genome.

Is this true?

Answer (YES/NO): NO